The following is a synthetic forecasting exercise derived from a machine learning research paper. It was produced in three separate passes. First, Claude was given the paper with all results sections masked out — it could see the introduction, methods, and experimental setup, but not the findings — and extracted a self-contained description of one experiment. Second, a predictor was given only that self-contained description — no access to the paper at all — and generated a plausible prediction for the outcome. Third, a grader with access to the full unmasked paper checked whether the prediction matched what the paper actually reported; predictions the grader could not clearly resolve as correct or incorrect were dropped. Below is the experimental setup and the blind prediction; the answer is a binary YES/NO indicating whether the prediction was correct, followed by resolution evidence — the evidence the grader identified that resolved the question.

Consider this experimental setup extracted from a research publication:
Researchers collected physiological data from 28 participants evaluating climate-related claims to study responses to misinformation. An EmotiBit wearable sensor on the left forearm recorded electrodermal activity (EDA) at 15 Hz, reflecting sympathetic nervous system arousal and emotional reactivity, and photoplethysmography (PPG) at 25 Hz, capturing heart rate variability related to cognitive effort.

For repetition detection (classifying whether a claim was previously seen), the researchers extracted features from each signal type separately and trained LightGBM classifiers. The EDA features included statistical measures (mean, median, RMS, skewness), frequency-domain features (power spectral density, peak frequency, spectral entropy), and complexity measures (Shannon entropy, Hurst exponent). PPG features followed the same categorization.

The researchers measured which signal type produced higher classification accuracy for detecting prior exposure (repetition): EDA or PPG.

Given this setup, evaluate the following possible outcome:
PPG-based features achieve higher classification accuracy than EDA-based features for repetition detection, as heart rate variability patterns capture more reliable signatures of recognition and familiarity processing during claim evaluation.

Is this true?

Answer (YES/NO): NO